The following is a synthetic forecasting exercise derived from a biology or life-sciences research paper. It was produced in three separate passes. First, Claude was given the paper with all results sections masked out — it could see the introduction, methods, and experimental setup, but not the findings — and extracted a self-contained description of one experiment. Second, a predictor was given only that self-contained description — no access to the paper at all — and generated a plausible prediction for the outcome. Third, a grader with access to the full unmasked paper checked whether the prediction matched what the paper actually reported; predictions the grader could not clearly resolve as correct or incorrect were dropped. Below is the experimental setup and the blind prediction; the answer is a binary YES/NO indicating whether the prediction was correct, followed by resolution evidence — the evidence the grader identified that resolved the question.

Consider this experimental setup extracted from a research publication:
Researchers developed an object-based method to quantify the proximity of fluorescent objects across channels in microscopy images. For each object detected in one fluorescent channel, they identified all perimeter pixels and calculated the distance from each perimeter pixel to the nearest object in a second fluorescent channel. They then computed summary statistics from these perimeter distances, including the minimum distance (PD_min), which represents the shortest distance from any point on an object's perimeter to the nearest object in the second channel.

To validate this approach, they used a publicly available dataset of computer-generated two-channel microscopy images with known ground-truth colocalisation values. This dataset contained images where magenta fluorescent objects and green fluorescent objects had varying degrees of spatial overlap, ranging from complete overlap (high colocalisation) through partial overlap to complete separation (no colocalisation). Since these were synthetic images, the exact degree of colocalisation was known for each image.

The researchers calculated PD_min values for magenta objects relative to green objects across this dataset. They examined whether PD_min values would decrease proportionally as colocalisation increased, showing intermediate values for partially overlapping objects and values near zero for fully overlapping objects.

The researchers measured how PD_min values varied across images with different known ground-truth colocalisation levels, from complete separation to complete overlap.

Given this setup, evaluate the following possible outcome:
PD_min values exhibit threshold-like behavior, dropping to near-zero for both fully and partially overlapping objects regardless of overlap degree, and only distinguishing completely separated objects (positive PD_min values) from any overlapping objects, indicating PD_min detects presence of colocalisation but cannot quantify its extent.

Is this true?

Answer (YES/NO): NO